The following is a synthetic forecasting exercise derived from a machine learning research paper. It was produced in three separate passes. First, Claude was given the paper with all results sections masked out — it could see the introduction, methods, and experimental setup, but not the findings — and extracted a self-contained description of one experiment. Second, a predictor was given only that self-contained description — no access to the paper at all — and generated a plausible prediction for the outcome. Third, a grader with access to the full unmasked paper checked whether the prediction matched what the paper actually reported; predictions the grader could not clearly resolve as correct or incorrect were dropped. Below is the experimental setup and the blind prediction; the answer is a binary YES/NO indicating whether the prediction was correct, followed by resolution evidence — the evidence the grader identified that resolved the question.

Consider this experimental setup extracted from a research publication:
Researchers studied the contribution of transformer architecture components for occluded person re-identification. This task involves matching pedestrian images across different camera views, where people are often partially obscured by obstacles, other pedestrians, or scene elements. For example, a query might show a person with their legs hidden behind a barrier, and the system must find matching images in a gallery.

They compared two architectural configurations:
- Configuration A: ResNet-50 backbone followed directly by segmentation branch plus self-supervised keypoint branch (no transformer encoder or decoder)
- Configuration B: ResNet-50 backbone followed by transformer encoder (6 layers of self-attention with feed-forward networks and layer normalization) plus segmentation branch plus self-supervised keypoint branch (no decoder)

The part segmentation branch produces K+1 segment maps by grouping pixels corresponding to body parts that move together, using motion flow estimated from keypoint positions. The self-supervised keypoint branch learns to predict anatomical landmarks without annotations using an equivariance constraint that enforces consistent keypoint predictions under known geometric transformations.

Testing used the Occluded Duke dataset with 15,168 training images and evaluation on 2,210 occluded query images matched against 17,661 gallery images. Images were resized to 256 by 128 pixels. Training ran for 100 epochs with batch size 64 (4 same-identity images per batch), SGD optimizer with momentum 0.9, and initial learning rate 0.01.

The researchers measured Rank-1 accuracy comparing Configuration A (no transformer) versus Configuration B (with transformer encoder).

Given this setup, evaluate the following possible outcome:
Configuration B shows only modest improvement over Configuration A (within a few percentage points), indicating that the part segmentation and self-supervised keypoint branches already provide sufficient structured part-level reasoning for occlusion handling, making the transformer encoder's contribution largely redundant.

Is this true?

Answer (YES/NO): NO